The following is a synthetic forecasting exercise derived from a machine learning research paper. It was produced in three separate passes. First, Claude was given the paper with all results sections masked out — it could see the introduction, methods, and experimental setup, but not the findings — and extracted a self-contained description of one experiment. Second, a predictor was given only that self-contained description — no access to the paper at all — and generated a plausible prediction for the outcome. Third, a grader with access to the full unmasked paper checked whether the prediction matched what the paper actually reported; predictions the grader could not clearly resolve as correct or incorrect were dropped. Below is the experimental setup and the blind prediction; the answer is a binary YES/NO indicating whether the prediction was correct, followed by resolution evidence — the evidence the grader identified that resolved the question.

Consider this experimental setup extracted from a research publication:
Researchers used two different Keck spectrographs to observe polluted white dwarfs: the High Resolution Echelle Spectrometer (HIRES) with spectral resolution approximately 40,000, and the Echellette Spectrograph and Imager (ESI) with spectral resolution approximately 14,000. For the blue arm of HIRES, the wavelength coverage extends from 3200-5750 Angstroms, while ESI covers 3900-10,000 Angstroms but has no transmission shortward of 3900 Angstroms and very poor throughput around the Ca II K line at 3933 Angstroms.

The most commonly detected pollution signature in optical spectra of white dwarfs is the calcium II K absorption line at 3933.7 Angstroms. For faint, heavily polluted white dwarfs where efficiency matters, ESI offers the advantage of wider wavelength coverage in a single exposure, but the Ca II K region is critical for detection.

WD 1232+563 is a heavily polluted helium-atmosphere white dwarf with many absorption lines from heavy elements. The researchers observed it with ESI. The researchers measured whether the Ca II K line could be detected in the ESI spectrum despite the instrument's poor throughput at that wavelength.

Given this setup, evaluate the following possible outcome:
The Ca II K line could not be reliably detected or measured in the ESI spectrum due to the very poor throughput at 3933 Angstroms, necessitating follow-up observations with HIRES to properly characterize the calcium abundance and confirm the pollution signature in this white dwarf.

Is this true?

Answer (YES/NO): NO